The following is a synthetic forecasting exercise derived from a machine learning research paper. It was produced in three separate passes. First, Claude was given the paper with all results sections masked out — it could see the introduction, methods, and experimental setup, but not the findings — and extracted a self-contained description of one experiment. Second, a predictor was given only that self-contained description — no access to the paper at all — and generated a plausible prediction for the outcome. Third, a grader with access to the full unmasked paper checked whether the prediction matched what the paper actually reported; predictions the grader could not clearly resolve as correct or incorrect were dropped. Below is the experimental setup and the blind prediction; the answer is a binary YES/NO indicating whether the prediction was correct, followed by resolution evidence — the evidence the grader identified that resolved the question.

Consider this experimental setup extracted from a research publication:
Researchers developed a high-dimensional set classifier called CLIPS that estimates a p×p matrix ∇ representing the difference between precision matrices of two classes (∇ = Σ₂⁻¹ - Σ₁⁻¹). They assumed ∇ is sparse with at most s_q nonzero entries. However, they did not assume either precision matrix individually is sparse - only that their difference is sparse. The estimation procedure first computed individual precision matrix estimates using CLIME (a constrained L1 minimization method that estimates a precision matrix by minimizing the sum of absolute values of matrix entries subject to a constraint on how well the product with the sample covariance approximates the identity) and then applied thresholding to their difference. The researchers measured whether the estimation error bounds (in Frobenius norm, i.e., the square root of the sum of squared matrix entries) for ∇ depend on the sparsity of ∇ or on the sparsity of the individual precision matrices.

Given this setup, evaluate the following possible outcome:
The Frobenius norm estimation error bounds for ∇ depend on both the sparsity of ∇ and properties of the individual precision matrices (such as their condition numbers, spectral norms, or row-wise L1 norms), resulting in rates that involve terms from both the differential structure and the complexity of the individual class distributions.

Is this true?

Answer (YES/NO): YES